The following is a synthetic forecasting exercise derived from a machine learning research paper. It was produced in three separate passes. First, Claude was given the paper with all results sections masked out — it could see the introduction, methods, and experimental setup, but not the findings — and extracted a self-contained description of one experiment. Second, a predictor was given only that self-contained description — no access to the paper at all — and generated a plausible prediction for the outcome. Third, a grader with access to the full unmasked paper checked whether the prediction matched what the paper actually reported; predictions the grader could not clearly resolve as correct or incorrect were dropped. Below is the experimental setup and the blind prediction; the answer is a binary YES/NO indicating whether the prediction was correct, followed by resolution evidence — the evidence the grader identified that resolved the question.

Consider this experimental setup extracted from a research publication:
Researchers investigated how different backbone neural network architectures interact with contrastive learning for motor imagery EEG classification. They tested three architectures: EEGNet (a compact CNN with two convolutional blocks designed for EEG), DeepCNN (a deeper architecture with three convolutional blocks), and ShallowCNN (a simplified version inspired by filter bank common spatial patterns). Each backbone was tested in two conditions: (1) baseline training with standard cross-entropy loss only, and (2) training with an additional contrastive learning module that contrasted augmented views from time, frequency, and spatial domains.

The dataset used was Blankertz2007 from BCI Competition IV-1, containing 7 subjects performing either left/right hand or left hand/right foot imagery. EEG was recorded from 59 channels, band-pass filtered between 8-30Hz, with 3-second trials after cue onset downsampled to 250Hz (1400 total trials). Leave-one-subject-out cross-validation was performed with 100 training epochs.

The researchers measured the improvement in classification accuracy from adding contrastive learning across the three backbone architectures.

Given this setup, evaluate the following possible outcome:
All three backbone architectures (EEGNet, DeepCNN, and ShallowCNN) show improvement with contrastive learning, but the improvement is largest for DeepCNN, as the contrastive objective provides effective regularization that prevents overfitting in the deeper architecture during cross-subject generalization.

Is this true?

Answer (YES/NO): NO